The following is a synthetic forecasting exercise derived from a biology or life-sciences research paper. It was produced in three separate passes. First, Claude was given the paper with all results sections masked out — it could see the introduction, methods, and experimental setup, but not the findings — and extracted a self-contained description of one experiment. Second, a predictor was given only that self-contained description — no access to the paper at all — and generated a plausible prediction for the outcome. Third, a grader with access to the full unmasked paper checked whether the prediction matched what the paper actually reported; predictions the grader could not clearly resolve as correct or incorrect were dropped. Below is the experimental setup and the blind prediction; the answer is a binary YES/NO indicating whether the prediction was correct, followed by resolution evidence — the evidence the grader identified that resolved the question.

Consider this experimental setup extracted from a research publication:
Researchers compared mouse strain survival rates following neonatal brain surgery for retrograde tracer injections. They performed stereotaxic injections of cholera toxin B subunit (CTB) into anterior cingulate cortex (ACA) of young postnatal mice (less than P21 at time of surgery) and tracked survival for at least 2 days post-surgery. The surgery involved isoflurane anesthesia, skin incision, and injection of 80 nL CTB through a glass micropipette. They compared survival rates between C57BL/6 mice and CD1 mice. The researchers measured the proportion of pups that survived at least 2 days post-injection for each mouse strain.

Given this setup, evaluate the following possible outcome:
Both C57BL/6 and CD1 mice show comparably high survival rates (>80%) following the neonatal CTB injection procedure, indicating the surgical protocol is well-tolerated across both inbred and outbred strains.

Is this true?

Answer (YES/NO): NO